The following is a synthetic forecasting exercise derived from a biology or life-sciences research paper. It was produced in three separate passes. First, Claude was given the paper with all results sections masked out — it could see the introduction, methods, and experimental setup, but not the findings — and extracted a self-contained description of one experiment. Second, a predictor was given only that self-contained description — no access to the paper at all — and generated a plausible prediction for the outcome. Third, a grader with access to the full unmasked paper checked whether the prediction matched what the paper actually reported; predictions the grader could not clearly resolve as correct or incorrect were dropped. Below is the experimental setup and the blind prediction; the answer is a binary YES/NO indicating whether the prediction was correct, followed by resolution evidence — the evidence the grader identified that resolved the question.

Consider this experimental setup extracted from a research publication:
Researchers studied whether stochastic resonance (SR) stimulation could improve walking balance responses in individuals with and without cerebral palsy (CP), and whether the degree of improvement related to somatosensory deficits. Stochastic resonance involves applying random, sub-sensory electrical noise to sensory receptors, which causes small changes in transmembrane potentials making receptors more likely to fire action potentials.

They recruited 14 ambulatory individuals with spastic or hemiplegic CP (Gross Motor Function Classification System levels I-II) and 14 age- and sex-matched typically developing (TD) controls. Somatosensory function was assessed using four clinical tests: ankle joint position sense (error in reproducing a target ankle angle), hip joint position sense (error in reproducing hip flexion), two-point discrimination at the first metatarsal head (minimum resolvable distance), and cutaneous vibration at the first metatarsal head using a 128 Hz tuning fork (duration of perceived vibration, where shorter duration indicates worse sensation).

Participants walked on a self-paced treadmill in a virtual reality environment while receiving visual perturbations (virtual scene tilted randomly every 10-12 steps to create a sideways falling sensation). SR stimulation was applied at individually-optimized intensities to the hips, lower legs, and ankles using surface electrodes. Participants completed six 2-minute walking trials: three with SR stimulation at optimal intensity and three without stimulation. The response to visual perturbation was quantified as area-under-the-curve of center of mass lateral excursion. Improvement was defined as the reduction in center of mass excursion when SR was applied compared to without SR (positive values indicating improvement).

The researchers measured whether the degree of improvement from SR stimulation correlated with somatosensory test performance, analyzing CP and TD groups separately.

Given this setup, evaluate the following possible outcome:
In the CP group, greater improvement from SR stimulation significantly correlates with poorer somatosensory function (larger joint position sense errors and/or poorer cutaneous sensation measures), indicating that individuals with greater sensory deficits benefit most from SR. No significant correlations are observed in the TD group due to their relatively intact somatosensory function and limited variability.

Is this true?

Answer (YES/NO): YES